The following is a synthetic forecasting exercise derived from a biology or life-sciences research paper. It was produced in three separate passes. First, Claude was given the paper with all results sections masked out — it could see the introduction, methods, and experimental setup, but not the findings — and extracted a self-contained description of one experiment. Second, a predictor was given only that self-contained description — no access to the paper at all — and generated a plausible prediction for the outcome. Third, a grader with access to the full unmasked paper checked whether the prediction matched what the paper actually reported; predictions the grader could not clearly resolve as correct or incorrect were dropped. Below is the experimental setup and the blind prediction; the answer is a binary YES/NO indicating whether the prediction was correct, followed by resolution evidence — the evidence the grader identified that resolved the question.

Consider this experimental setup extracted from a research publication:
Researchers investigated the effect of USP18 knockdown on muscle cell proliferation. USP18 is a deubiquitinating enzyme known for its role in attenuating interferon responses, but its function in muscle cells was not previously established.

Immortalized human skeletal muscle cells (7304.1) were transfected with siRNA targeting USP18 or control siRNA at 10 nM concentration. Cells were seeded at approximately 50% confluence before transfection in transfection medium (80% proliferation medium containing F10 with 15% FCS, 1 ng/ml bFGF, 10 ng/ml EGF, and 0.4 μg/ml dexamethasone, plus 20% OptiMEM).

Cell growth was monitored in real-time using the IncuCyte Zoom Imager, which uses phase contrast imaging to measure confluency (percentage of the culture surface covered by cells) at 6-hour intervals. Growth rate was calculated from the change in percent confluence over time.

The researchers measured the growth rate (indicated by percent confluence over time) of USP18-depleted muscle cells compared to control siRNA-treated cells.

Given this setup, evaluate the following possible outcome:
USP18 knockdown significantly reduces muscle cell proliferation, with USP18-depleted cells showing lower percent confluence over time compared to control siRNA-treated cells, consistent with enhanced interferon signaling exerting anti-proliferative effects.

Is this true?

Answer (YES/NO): NO